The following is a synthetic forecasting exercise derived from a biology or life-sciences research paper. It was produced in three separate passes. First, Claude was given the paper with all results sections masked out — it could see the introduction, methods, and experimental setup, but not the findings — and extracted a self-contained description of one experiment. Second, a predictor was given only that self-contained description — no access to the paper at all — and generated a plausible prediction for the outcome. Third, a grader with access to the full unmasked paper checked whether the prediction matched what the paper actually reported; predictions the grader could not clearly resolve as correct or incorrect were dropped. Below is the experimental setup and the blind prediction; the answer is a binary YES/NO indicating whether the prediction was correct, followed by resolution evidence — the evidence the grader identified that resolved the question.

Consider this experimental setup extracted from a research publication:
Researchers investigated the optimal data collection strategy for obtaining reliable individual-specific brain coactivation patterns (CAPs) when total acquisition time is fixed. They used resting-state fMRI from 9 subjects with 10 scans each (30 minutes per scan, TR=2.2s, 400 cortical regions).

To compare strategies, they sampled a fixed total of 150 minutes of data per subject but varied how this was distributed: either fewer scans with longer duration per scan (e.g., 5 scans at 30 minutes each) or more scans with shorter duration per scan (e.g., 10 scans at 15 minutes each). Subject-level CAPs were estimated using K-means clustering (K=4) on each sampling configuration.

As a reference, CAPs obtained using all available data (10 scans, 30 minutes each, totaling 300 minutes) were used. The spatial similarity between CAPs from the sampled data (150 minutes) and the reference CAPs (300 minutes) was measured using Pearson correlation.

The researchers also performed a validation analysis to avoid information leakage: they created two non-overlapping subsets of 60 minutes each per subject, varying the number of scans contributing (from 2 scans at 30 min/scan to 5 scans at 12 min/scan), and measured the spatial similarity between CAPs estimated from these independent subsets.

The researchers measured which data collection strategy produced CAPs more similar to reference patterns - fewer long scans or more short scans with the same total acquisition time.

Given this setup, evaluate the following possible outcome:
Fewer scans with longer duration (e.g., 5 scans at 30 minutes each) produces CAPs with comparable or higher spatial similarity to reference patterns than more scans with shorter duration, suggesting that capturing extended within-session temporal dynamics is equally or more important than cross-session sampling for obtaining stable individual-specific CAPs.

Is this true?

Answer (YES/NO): NO